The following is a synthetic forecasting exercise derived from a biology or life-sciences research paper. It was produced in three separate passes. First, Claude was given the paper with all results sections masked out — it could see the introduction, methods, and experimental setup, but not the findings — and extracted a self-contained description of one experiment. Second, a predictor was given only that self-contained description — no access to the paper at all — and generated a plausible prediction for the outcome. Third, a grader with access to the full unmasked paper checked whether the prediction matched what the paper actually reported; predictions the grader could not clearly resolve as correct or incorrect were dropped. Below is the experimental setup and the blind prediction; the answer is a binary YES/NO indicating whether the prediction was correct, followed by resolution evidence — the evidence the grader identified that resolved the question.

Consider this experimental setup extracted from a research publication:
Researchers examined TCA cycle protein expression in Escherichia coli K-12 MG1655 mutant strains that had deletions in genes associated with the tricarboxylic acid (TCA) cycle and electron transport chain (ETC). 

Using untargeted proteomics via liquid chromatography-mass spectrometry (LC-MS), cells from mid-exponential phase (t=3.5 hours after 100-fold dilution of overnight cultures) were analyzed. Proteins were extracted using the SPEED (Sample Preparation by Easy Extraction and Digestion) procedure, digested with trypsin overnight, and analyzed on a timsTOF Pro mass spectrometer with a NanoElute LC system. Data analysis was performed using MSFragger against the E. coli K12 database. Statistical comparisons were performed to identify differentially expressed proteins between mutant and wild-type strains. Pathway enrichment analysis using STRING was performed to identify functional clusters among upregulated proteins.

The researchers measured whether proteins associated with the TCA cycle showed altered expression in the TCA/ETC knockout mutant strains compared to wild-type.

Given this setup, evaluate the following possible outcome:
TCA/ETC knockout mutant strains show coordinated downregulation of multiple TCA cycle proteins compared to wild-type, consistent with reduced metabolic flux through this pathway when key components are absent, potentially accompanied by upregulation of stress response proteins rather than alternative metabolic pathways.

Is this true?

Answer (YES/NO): NO